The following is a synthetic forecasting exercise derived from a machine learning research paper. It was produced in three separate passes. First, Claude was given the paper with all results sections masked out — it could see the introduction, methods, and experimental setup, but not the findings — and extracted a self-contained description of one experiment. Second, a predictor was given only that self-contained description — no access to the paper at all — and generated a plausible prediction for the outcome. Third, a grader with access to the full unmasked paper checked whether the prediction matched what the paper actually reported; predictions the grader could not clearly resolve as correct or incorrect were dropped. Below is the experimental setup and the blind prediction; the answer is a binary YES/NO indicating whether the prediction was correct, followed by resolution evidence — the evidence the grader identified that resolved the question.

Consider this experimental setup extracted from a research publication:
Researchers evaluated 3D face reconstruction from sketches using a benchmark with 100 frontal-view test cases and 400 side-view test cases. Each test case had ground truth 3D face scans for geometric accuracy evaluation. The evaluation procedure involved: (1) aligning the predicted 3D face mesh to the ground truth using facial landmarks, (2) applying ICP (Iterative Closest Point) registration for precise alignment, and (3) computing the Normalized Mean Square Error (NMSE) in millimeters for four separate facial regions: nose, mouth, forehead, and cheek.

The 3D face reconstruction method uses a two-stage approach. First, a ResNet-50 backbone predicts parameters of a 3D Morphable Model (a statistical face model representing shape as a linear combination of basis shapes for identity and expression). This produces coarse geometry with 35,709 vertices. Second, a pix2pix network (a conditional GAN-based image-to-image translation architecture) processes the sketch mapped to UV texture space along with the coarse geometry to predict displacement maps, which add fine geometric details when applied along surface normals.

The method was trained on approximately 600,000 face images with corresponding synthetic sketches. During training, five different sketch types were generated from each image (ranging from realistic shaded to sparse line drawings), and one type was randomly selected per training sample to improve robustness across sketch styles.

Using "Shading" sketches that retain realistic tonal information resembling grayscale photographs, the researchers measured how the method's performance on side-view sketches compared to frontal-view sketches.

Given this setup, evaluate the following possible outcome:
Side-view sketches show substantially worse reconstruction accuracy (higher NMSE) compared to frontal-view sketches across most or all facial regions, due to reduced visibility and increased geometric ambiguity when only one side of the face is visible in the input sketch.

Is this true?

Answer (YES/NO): NO